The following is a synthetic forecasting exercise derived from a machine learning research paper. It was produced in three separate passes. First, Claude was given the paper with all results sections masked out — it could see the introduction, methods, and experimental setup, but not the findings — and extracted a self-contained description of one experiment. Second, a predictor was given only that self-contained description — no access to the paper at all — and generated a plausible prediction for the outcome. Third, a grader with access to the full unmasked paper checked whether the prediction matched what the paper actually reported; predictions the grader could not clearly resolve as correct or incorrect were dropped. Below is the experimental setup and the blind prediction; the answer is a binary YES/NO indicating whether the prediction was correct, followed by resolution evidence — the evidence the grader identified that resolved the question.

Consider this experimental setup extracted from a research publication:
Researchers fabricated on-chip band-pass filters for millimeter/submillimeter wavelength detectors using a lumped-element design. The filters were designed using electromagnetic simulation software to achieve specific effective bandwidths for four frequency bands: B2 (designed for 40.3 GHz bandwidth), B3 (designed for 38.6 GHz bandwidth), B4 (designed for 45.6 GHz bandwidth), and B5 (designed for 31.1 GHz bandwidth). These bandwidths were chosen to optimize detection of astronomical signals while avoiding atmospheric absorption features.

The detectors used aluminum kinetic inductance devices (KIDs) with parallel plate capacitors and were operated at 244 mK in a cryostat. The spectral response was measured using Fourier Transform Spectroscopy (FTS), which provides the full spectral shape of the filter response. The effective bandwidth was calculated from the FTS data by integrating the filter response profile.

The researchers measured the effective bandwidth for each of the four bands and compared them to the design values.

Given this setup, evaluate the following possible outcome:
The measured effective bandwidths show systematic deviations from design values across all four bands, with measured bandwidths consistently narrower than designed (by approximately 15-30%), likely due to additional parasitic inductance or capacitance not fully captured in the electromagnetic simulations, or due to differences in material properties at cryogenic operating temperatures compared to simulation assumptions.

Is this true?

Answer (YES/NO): NO